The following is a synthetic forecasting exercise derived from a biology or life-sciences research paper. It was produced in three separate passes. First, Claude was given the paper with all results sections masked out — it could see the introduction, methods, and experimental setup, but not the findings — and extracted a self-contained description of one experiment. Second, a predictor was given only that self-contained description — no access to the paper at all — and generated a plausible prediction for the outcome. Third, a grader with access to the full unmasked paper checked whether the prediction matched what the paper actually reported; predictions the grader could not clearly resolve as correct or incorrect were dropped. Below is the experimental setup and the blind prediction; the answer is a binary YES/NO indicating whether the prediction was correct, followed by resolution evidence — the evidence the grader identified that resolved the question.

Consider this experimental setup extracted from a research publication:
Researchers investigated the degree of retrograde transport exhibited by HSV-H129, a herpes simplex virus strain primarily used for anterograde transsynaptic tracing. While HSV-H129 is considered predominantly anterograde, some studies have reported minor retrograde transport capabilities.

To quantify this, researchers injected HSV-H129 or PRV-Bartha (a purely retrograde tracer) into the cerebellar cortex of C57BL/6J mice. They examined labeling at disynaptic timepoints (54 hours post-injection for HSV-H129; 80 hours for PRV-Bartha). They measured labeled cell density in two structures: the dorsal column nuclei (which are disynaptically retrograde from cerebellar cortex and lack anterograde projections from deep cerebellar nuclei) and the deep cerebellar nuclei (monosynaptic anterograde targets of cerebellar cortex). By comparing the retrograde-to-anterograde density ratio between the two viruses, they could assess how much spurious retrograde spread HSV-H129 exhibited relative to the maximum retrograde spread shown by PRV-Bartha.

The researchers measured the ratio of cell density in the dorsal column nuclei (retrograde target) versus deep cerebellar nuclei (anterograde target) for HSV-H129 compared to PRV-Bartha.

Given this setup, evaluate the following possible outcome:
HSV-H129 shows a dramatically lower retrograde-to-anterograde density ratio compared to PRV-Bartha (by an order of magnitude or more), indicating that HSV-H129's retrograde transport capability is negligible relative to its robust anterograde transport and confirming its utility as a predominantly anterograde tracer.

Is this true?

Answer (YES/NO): YES